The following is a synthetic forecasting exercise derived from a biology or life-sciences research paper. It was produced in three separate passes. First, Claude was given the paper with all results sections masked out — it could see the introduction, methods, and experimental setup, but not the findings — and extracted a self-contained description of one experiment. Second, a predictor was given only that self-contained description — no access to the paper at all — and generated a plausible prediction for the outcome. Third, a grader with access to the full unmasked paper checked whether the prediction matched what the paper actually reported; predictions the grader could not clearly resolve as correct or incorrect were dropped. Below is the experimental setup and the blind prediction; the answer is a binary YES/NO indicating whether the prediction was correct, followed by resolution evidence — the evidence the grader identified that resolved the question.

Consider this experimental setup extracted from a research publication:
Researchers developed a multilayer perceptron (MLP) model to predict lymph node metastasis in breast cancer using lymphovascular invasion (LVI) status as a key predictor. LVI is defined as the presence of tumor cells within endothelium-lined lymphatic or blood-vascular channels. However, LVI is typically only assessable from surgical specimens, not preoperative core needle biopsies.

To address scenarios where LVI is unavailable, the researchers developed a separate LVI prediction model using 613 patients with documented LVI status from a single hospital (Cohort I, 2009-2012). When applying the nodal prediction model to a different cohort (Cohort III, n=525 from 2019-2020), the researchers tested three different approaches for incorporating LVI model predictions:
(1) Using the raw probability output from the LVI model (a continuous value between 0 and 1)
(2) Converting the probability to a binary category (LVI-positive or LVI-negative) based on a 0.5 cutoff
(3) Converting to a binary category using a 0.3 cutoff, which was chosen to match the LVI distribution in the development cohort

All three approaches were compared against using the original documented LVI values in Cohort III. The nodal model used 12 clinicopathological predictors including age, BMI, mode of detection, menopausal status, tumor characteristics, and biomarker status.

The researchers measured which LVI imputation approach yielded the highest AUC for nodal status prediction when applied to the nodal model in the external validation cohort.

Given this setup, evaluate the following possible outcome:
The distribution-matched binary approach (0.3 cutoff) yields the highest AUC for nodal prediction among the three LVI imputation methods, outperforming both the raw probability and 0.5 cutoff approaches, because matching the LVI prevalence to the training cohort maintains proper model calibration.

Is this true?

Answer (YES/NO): NO